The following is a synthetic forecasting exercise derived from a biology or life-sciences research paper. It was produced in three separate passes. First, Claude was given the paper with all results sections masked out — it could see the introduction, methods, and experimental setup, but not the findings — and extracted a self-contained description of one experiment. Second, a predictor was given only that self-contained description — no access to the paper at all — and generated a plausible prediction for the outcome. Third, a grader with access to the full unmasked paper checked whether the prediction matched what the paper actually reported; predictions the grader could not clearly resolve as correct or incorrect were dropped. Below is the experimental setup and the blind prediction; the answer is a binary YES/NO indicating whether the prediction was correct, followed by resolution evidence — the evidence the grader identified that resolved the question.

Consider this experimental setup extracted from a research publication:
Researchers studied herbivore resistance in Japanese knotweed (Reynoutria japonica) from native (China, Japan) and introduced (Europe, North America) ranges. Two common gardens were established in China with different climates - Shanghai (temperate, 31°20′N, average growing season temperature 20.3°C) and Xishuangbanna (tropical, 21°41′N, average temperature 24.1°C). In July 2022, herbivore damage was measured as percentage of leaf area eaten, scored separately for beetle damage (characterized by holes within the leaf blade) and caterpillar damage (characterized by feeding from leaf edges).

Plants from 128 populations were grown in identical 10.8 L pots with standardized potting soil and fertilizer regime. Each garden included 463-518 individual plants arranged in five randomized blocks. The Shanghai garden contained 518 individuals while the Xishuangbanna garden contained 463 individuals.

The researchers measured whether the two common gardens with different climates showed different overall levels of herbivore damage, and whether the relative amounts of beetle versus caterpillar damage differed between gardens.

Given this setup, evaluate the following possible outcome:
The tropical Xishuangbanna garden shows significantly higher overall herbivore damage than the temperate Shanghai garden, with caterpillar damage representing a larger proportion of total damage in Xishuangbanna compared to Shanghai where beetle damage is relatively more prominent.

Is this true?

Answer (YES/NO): YES